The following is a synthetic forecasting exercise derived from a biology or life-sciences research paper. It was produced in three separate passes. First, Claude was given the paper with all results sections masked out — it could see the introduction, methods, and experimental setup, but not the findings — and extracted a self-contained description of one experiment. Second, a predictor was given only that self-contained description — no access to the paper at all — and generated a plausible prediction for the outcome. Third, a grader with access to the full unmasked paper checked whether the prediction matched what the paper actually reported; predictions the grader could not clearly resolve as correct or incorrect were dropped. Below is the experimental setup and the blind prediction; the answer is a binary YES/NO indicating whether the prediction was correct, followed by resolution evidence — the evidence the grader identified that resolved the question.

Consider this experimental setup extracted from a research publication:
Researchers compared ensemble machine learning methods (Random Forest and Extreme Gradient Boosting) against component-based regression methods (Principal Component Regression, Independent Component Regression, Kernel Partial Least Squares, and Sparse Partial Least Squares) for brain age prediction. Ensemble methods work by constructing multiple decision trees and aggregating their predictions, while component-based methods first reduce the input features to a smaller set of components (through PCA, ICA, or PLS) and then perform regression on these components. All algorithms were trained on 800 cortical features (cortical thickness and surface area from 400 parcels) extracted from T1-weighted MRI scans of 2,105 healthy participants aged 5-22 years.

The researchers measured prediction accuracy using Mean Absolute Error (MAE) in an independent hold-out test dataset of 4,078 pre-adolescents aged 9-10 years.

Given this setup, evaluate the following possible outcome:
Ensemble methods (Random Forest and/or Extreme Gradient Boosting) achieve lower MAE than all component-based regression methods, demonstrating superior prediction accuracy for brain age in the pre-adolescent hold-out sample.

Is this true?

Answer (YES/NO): YES